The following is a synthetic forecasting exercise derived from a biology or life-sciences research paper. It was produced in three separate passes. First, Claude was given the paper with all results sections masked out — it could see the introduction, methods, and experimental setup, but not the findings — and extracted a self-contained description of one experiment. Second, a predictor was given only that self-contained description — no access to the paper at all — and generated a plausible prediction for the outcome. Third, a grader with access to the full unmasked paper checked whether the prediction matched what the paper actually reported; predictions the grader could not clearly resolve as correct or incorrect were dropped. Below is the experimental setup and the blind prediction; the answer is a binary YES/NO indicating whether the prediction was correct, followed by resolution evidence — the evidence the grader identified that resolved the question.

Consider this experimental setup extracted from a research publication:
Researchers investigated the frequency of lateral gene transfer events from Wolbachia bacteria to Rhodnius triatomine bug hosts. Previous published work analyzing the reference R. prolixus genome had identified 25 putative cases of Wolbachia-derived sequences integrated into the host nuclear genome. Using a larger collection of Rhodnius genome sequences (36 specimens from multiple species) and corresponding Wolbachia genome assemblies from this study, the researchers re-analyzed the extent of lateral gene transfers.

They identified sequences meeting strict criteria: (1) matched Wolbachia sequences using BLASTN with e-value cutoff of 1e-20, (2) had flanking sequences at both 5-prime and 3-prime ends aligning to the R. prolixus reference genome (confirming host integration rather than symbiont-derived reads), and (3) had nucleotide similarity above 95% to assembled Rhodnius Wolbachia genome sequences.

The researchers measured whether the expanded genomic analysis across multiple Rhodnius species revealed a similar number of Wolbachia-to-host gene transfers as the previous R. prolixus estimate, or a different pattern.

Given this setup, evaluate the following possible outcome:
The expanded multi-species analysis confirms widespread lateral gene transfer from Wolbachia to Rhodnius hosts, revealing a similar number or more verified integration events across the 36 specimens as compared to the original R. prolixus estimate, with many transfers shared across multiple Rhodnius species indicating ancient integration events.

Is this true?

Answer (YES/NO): YES